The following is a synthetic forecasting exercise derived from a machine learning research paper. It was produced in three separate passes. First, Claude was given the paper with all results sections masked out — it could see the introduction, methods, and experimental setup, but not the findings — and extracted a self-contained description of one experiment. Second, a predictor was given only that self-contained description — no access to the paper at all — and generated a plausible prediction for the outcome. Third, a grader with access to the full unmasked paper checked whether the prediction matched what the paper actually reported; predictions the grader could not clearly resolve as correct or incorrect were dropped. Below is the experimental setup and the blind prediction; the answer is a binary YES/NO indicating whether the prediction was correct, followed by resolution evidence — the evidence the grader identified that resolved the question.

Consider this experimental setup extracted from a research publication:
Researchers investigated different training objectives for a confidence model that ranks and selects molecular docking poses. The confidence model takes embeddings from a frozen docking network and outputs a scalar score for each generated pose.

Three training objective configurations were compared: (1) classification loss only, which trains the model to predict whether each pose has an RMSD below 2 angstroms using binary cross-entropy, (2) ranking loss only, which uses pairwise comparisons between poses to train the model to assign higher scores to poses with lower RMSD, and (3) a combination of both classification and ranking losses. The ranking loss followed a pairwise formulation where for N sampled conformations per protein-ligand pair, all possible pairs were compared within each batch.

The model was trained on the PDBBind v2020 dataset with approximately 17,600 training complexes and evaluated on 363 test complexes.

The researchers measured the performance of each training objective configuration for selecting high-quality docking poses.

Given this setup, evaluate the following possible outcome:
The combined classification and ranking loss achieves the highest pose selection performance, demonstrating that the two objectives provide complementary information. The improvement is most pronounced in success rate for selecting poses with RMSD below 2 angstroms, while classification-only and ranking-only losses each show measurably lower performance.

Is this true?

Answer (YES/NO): YES